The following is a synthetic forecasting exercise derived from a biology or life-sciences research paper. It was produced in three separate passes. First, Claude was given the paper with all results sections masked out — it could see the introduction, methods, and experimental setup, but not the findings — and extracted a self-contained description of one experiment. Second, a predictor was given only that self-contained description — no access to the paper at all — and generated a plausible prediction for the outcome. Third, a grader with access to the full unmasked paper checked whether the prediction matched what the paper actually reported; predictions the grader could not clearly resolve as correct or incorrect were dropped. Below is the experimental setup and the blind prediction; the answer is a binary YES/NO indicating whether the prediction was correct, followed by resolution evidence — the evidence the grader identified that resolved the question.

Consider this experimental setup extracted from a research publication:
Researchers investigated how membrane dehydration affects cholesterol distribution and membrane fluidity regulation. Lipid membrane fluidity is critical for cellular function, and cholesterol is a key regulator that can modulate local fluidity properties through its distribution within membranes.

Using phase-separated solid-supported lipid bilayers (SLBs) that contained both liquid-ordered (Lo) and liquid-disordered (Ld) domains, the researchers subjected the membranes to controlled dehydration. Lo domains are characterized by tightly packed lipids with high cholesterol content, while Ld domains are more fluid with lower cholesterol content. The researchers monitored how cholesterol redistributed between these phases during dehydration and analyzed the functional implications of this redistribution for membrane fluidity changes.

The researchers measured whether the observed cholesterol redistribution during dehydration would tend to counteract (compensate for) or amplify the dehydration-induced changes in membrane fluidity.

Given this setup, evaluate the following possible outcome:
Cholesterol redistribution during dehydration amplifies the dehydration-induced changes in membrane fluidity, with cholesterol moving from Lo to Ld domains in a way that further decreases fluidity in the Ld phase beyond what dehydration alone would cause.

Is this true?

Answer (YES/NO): NO